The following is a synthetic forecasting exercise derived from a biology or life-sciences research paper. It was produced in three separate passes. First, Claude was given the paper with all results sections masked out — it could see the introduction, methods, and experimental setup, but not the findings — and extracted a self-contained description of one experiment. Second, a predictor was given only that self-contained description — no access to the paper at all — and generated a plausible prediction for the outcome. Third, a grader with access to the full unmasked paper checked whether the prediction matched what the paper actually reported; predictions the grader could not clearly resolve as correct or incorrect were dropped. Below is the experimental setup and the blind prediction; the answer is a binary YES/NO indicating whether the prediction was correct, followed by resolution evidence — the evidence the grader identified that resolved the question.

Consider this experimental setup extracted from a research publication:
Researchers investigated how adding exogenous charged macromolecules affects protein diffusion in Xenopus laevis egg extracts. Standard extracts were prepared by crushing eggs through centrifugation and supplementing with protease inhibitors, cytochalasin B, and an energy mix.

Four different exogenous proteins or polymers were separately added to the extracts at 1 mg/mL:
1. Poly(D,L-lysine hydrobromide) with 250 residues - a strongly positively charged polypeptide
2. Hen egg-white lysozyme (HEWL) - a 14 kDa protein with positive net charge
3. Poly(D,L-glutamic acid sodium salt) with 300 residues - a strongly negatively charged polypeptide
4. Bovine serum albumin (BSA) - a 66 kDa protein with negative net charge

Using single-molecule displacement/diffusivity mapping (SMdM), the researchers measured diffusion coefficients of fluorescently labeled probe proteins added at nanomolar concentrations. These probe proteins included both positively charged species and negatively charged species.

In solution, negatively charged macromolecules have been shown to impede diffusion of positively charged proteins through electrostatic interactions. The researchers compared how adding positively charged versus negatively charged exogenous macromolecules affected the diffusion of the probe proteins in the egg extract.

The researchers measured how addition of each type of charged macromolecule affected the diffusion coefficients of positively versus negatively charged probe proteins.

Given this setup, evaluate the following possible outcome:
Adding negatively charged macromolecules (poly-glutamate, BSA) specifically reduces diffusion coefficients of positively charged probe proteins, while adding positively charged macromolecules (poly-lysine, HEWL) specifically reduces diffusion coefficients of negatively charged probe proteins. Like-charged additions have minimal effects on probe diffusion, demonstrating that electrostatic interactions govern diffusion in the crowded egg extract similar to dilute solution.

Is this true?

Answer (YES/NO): NO